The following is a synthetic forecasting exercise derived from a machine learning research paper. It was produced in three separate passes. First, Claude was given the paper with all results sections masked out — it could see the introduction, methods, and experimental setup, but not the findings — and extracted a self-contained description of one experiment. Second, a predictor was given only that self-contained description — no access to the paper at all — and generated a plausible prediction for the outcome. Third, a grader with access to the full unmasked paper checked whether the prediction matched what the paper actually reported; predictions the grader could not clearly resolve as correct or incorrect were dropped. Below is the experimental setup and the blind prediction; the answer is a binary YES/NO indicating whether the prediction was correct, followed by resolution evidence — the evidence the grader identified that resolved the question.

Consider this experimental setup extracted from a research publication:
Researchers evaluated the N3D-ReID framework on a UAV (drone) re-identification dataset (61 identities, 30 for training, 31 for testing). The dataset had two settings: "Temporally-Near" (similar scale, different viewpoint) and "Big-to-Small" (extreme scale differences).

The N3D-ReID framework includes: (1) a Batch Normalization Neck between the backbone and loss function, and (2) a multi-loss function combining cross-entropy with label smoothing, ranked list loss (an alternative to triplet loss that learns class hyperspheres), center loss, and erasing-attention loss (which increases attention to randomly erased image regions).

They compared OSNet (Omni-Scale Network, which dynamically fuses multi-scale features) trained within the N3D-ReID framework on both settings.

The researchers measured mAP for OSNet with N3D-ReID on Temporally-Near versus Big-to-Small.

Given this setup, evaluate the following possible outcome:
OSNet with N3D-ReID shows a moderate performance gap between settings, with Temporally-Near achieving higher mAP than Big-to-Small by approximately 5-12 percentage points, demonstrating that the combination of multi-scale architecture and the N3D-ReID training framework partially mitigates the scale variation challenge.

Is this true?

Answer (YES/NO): NO